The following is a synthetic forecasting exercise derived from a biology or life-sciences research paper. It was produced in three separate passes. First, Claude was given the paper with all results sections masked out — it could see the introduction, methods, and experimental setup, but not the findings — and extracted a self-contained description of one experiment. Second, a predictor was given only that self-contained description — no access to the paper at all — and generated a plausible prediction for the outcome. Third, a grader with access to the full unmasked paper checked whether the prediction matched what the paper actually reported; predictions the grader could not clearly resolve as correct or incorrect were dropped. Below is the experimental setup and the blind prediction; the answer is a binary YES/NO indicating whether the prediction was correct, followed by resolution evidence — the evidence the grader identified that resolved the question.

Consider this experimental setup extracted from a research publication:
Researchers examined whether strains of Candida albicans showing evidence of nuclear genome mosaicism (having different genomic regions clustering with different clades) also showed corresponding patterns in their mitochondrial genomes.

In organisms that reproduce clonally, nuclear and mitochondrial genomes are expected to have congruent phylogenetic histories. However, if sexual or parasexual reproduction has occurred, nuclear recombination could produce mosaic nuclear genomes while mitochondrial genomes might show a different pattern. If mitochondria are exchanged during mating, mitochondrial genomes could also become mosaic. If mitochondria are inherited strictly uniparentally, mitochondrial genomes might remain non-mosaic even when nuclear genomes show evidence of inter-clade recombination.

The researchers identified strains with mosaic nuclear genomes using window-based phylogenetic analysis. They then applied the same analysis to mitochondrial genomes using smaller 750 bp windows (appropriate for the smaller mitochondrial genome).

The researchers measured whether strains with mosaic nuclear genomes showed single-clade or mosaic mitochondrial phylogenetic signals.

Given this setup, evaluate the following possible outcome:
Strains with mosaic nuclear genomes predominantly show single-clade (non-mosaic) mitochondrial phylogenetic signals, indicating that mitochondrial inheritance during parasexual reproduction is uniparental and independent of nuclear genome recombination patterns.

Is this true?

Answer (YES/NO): NO